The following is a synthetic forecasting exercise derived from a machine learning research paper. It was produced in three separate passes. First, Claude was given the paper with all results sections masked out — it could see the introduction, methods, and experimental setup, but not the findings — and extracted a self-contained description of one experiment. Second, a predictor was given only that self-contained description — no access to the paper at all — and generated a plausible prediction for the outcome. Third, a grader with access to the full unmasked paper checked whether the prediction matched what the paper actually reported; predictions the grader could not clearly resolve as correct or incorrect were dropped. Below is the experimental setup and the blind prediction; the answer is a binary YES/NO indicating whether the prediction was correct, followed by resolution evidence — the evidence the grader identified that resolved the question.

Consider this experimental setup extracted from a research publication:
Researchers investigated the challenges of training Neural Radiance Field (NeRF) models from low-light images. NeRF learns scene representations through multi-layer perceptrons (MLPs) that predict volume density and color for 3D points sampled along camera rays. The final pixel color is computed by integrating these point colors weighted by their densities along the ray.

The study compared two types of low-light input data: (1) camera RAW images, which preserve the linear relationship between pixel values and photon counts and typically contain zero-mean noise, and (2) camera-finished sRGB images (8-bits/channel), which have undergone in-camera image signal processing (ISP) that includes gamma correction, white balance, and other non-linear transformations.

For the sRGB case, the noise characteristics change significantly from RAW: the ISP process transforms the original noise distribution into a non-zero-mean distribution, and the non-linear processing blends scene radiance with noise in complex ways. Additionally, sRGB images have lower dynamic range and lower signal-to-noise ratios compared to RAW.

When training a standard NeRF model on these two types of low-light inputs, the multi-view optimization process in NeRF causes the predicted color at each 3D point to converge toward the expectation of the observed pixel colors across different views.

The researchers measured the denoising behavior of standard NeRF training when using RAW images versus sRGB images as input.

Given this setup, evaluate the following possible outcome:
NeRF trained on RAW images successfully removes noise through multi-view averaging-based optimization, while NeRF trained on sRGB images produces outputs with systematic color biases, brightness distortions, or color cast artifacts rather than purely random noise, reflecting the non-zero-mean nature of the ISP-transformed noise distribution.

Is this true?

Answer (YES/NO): YES